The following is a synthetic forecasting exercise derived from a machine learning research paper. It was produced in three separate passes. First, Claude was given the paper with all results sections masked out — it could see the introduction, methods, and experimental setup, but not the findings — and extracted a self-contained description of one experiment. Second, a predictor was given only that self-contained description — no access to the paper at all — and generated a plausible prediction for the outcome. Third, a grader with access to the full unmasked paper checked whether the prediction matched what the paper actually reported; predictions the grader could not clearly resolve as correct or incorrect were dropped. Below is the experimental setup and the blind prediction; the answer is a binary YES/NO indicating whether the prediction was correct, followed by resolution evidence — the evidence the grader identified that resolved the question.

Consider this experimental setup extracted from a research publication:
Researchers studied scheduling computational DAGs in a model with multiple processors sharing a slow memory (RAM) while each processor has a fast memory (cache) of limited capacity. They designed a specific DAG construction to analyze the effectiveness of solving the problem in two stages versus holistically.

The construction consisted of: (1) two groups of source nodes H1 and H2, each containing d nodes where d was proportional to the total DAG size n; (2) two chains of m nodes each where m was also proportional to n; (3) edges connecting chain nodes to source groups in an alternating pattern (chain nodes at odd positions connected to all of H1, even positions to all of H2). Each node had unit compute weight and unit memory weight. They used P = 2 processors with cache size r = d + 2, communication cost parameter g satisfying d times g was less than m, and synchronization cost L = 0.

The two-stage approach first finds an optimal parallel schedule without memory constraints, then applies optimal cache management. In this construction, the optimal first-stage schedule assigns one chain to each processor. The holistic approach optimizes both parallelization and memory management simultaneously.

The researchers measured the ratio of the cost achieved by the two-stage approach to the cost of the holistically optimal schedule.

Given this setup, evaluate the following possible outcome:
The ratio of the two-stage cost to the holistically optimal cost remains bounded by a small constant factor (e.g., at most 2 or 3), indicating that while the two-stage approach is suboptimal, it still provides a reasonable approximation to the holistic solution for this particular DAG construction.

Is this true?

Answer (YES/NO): NO